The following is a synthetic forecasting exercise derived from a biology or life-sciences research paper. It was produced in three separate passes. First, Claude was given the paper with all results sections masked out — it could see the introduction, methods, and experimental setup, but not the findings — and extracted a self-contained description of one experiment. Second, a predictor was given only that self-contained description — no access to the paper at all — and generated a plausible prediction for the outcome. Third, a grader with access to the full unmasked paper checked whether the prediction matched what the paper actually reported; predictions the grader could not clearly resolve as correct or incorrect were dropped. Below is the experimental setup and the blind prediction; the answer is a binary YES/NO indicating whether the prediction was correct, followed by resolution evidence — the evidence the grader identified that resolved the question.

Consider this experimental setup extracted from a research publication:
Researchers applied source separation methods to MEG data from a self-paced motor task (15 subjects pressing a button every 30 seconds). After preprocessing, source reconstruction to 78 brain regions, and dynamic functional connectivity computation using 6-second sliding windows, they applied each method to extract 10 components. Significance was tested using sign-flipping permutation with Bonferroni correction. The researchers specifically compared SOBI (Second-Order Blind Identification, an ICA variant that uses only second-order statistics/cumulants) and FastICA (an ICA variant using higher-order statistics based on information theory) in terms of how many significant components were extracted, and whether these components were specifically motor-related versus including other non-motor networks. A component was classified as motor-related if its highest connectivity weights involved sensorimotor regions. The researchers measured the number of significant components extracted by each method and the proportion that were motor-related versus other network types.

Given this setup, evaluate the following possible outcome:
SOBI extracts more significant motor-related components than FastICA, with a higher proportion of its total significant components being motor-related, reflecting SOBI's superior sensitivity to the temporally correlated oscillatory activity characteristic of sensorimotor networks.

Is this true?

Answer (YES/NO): NO